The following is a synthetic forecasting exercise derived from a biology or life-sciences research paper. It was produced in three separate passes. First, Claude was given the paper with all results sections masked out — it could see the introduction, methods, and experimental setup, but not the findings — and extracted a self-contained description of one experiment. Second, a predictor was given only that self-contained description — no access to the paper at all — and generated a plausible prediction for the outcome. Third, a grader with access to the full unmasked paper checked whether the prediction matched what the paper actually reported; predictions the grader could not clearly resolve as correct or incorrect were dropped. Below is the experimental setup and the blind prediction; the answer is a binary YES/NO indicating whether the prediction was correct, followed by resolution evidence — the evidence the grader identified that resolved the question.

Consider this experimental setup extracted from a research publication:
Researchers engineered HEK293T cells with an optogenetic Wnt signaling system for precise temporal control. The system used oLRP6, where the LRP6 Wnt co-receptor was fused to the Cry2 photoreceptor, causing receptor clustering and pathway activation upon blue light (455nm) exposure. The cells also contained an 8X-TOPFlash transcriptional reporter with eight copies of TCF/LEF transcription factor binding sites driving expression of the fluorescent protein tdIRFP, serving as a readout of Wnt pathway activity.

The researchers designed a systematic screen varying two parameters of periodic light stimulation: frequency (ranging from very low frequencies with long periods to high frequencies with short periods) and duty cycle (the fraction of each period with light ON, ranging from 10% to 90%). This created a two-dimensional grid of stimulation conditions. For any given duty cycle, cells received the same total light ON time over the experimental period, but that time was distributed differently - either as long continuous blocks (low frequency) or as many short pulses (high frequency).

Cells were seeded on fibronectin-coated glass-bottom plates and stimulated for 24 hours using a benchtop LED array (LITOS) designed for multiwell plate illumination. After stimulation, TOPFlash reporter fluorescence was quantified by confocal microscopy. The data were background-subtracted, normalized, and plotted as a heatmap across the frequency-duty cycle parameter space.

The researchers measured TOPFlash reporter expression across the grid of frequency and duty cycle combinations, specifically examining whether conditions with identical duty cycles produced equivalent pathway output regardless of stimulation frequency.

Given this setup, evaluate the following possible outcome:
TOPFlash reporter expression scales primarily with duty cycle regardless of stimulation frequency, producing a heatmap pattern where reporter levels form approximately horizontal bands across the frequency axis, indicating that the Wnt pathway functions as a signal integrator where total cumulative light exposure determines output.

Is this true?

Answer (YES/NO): NO